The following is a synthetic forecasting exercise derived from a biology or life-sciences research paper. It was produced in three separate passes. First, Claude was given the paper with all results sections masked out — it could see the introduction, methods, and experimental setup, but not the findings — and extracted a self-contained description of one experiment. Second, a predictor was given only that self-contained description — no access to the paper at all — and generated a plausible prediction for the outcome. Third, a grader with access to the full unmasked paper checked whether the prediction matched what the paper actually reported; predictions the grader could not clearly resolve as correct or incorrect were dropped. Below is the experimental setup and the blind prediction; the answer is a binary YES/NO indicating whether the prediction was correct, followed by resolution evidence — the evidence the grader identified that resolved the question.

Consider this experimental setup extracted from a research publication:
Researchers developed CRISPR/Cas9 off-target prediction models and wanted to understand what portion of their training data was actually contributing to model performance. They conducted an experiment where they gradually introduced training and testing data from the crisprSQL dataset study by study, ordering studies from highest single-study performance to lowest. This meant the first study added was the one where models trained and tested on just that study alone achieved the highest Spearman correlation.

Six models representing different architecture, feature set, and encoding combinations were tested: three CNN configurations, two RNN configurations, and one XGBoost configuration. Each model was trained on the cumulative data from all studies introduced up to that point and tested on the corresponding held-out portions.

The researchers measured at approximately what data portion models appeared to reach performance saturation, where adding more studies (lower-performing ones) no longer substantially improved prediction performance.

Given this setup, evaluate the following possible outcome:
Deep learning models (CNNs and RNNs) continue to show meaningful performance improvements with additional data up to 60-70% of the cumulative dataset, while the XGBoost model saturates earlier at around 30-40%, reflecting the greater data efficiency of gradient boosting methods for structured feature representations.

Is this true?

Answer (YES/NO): NO